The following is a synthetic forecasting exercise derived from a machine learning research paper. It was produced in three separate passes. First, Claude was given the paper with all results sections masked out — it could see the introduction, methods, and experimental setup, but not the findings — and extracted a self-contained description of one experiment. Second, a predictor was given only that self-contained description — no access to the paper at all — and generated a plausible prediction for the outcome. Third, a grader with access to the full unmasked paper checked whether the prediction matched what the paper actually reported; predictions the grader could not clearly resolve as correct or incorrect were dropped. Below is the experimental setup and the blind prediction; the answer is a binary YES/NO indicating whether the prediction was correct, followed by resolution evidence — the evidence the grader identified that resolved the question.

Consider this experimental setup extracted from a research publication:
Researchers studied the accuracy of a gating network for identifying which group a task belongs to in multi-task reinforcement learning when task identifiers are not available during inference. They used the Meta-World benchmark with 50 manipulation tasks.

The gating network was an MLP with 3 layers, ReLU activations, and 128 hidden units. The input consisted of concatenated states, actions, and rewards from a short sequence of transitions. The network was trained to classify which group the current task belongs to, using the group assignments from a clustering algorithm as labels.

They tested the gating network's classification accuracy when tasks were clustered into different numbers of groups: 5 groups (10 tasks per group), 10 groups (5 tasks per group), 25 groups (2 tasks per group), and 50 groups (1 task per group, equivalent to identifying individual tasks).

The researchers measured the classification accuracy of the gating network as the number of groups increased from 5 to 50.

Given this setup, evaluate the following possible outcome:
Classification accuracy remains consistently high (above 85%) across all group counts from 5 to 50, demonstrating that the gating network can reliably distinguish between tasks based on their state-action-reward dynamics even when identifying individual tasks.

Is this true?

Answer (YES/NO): NO